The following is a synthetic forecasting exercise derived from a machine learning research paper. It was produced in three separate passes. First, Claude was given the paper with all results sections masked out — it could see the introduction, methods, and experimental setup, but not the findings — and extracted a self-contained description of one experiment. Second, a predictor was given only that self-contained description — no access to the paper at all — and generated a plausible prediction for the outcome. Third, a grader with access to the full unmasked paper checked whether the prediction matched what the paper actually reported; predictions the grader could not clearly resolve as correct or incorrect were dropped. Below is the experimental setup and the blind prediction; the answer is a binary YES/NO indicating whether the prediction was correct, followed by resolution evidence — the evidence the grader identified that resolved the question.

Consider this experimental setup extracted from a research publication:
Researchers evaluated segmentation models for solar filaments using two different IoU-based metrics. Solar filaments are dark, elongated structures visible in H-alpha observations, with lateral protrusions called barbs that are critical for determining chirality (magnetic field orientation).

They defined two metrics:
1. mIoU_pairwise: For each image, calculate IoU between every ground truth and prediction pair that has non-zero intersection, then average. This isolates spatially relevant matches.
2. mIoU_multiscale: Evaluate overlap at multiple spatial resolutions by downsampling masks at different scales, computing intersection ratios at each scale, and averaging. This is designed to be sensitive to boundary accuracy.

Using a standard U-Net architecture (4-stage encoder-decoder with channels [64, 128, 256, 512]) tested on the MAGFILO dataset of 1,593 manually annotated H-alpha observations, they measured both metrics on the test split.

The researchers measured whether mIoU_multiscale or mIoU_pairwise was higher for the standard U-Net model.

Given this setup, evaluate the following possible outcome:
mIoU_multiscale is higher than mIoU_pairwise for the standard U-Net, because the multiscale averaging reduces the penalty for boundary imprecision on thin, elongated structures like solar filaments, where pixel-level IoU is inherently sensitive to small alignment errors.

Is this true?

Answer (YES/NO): YES